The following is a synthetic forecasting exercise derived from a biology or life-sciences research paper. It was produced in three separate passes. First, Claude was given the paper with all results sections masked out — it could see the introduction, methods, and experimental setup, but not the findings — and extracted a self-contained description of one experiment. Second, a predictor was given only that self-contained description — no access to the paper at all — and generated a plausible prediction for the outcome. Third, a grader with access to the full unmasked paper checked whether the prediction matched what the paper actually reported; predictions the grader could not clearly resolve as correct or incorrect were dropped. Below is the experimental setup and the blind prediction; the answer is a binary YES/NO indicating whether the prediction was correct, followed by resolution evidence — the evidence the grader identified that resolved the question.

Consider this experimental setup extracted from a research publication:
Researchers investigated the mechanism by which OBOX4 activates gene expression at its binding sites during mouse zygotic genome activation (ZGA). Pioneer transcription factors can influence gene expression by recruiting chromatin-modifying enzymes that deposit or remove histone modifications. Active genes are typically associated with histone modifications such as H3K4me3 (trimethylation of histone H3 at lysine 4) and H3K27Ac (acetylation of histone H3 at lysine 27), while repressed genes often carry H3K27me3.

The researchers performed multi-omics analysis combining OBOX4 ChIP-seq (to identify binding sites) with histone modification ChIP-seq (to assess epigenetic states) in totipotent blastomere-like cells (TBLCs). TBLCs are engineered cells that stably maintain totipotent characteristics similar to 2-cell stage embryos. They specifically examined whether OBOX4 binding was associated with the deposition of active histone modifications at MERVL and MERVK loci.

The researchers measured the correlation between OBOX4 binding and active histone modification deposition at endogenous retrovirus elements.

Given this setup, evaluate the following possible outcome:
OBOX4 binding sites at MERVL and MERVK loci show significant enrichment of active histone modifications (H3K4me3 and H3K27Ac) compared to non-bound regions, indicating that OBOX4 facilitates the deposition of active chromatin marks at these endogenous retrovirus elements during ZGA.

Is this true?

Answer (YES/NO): YES